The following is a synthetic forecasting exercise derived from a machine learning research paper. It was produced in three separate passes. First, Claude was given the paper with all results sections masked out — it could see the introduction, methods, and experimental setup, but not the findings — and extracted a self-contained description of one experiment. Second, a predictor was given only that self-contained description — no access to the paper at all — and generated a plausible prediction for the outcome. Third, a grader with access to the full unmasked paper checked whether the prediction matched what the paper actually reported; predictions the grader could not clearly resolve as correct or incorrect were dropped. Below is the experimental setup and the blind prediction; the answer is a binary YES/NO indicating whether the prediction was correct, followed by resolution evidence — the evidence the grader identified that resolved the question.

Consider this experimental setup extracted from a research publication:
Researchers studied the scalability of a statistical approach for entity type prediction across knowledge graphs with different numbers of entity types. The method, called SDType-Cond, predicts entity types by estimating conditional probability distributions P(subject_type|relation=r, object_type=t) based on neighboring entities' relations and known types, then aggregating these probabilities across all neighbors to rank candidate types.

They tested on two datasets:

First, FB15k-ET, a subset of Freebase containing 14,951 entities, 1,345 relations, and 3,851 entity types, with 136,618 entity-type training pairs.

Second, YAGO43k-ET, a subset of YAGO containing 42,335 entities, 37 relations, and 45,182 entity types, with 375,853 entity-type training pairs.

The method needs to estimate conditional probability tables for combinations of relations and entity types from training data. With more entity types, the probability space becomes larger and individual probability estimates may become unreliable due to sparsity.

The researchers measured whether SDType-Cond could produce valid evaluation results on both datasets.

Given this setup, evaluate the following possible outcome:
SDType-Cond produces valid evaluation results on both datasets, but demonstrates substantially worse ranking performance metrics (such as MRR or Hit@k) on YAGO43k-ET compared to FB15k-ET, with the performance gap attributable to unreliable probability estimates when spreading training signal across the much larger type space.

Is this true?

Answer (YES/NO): NO